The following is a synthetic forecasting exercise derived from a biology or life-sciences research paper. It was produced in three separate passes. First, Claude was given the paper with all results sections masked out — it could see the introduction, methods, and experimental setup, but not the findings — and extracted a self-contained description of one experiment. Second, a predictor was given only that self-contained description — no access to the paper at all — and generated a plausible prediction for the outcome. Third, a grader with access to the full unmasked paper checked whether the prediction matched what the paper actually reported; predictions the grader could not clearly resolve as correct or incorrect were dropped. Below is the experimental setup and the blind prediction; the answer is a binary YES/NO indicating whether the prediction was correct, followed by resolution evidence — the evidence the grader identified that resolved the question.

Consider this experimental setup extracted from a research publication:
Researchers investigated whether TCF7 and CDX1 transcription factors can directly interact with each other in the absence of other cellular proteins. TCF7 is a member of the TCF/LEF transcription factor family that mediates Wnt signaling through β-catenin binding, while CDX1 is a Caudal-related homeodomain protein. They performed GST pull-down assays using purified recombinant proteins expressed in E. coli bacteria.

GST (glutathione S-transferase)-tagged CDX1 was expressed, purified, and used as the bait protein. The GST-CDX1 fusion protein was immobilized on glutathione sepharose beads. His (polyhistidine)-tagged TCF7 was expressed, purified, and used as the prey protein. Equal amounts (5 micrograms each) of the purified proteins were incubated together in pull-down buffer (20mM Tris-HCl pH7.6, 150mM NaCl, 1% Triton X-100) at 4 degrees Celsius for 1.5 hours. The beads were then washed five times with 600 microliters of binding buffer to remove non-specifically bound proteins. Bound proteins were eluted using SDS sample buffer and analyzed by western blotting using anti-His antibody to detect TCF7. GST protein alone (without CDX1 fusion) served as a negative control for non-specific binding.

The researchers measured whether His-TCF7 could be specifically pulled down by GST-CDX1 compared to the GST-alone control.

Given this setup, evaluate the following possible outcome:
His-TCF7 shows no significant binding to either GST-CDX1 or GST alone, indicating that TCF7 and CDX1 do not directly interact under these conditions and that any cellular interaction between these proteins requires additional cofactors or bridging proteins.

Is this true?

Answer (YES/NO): NO